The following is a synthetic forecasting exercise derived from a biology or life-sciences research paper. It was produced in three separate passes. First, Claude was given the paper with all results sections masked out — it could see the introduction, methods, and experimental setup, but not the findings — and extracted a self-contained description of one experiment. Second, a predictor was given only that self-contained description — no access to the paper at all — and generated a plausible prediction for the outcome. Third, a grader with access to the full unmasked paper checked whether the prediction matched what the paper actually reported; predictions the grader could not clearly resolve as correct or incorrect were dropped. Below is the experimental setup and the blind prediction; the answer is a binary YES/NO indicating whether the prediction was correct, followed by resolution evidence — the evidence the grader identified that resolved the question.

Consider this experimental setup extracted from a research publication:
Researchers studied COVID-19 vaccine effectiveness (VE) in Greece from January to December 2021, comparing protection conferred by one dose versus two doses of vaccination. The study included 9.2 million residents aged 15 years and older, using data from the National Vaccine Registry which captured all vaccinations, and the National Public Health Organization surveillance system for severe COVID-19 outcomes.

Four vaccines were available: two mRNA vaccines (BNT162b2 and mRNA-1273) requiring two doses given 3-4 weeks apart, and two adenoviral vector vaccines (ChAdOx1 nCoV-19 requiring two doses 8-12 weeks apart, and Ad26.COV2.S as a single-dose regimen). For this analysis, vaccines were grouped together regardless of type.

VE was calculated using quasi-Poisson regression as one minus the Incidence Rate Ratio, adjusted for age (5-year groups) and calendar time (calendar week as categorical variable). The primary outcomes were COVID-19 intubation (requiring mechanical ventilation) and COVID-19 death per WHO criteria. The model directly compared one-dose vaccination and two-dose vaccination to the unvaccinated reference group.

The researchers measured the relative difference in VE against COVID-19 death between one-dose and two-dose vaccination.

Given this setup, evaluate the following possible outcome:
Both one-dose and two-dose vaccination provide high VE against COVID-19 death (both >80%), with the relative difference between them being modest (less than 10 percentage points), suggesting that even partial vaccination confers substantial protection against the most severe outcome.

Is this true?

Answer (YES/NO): NO